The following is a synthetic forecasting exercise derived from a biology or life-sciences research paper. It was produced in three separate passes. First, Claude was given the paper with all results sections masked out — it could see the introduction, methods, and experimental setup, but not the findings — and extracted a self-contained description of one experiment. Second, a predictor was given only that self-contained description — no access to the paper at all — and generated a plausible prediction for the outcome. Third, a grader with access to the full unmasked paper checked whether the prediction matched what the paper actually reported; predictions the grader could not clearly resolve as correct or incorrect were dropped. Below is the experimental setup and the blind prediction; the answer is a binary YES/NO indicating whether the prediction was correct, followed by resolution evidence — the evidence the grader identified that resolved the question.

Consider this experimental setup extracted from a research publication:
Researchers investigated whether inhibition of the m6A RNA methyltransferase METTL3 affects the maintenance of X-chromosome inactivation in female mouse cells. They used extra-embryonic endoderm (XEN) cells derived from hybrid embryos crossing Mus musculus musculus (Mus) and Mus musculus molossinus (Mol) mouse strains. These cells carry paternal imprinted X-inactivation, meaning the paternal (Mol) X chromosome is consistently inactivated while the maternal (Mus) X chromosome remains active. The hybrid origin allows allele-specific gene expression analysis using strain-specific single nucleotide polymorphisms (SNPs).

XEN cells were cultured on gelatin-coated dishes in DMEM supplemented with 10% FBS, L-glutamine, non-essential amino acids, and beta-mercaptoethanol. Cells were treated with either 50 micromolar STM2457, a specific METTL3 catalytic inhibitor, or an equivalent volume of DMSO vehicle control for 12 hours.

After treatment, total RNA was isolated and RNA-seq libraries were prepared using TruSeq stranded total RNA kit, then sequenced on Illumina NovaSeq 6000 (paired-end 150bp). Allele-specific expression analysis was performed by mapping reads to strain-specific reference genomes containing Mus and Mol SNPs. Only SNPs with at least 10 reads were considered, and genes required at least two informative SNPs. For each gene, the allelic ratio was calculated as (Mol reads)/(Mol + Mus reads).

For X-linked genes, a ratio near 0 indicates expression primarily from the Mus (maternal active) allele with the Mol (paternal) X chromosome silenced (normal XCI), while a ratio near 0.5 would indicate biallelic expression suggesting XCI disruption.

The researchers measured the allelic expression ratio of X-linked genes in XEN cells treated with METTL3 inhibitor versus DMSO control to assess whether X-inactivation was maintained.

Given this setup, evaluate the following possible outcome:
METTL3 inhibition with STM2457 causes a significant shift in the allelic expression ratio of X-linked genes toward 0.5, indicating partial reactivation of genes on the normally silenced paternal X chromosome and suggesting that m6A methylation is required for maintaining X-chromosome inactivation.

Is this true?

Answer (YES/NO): NO